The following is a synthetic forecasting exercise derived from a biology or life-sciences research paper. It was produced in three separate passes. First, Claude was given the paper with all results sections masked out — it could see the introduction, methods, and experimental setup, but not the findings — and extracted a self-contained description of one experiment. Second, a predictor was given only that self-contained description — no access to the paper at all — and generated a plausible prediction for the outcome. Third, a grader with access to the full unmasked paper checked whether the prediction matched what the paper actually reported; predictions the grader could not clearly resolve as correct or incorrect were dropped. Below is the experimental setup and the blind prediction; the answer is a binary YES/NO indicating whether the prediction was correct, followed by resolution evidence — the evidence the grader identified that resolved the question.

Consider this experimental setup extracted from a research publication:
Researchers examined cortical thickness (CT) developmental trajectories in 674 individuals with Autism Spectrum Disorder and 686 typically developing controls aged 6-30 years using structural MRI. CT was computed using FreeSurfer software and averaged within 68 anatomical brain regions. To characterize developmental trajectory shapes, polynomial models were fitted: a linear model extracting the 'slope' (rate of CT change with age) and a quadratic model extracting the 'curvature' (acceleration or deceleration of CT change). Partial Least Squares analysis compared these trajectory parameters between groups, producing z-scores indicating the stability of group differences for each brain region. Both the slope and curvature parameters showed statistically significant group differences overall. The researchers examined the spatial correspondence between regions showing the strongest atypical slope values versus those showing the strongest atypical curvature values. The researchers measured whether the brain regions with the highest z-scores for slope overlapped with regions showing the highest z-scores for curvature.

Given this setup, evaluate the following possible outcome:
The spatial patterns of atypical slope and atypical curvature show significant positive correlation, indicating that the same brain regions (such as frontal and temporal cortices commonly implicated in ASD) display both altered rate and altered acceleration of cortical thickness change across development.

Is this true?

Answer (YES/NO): NO